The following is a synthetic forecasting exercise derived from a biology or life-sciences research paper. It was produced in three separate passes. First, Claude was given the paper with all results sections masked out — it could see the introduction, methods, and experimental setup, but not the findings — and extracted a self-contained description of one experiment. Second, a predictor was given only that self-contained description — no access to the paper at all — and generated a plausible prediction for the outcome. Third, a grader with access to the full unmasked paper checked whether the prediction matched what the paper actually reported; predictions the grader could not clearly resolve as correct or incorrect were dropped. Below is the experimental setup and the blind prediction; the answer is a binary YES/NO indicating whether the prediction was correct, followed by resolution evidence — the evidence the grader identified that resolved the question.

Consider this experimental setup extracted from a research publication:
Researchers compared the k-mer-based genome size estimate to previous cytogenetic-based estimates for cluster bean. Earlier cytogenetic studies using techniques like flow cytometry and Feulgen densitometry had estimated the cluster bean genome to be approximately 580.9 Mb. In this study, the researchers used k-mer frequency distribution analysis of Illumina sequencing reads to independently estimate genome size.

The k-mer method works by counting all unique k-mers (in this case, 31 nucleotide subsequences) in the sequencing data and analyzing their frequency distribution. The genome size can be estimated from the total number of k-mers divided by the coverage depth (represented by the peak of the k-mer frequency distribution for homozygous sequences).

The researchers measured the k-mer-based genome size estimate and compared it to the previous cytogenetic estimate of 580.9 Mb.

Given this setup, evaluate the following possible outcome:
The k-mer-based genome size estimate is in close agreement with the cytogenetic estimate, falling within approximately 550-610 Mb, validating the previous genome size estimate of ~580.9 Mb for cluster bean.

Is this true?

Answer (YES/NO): NO